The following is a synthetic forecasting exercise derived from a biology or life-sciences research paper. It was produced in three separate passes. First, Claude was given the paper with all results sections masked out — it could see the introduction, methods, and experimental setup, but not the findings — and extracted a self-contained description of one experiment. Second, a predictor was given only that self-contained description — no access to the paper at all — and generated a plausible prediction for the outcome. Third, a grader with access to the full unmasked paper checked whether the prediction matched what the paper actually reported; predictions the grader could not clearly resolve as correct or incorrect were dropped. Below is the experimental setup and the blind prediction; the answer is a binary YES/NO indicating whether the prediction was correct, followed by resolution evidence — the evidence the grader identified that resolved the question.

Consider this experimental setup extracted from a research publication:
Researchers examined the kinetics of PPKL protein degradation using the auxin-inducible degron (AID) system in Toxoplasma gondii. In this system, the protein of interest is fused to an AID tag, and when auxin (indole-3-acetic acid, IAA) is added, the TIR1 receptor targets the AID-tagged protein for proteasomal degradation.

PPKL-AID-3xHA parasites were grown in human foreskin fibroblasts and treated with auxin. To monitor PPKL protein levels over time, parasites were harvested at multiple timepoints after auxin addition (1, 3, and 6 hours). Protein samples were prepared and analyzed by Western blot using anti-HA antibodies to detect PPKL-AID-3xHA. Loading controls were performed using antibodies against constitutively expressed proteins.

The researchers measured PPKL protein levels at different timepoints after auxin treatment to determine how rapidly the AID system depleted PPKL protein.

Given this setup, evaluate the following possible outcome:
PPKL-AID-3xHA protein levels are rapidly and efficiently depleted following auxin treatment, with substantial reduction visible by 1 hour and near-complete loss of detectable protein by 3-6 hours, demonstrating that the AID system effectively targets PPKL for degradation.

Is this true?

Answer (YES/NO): YES